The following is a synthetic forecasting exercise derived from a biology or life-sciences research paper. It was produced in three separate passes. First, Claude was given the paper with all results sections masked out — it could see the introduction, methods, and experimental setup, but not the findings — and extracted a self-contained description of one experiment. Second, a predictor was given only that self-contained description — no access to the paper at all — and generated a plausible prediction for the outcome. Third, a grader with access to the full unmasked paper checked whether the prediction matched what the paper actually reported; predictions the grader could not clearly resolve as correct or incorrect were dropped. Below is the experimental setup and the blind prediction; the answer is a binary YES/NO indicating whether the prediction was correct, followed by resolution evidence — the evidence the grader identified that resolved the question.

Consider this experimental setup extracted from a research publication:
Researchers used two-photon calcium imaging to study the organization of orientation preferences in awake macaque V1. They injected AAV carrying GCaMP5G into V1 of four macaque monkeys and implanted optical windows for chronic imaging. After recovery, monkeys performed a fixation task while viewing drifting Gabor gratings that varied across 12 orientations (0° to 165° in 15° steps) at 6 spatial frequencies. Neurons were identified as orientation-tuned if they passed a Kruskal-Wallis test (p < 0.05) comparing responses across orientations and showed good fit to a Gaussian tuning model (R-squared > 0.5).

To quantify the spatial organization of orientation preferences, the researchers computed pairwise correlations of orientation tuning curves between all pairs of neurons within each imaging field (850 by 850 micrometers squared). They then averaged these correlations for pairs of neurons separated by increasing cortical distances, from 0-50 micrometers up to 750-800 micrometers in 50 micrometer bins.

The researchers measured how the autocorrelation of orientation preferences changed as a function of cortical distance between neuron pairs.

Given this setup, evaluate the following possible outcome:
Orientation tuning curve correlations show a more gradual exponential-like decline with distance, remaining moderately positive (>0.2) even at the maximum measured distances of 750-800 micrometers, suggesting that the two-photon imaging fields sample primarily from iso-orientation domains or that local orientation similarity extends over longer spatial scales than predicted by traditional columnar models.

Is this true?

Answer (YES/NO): NO